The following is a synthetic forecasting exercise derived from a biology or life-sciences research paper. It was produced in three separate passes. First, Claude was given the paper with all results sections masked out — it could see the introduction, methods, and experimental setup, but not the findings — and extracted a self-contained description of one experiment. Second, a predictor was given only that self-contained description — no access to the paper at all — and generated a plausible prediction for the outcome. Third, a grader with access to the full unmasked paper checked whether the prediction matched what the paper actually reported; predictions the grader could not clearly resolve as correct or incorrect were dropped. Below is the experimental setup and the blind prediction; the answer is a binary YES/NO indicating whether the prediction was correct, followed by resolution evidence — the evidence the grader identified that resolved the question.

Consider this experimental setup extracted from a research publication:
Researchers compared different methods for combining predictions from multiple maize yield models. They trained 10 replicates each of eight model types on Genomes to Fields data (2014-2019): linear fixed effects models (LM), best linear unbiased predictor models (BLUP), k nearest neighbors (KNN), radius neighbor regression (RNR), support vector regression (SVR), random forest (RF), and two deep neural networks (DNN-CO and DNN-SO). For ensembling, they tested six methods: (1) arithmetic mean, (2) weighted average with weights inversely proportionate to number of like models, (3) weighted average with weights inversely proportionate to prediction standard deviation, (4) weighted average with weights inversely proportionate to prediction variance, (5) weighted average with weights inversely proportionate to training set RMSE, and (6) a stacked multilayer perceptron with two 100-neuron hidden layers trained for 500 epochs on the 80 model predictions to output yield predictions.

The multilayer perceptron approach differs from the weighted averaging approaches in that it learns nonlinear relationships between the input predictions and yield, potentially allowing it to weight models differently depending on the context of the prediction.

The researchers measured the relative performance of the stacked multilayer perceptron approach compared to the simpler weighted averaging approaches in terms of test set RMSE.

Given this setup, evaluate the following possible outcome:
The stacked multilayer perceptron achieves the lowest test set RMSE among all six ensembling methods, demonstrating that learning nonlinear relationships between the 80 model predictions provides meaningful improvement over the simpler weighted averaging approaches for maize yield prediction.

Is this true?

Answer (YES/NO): NO